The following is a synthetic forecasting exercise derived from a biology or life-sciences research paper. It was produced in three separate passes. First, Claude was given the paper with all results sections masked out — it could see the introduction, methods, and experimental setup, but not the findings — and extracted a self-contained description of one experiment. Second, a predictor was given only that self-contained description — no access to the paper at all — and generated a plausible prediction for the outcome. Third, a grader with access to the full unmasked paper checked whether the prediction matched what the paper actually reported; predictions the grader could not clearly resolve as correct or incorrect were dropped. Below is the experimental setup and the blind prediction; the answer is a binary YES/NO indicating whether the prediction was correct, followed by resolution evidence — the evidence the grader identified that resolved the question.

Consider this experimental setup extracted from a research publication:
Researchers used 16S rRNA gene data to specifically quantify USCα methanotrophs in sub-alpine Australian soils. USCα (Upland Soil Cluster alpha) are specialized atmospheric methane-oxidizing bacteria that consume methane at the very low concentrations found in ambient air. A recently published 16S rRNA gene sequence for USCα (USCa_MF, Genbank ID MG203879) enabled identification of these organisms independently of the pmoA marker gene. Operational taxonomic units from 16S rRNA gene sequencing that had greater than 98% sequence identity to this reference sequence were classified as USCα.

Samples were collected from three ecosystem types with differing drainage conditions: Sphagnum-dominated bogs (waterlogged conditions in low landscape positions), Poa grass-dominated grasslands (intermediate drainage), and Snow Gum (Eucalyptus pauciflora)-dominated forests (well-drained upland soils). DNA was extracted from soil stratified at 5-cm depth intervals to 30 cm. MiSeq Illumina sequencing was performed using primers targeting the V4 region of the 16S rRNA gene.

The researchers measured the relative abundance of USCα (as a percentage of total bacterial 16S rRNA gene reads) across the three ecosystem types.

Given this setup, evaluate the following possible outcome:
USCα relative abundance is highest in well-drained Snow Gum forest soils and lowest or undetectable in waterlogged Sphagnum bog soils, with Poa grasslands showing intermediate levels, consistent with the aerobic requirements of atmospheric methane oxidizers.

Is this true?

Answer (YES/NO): NO